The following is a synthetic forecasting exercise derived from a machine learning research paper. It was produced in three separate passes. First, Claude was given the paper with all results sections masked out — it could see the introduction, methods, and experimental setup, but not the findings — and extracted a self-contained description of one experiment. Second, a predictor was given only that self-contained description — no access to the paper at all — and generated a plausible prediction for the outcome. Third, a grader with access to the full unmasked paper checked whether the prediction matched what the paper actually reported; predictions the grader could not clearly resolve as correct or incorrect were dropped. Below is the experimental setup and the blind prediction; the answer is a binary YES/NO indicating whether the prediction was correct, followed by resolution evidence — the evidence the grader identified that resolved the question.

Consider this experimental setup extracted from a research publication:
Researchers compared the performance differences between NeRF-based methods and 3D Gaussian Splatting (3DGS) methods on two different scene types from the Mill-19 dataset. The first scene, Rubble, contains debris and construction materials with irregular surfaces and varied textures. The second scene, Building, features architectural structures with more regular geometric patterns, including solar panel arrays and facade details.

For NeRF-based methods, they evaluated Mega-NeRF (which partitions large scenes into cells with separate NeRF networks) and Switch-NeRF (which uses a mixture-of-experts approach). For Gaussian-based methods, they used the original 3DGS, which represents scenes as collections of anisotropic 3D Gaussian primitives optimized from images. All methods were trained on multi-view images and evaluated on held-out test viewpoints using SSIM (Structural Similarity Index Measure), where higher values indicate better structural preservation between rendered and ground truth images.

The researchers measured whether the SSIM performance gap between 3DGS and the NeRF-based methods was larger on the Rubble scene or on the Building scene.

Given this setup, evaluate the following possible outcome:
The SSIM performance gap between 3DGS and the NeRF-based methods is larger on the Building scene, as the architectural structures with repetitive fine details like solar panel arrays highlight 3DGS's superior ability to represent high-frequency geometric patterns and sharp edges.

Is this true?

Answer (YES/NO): NO